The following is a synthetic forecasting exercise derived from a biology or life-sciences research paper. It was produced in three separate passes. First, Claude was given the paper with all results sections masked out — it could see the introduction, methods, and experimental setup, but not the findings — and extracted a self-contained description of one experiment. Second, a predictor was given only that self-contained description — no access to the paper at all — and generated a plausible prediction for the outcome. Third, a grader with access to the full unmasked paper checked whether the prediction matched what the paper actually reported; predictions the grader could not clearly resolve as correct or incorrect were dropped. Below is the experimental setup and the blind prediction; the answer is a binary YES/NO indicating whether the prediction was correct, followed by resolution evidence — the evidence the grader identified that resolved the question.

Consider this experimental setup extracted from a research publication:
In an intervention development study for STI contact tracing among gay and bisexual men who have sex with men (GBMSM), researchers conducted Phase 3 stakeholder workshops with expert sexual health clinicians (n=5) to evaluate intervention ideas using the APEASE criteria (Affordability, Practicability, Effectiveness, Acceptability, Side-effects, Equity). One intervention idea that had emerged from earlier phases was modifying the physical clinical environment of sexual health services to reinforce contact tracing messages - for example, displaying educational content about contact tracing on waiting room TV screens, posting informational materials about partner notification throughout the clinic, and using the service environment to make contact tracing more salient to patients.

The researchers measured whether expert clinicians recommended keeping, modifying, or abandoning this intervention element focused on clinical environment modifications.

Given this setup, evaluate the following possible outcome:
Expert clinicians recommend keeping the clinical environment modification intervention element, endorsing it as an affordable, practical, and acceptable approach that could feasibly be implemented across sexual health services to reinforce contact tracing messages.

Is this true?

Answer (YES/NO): NO